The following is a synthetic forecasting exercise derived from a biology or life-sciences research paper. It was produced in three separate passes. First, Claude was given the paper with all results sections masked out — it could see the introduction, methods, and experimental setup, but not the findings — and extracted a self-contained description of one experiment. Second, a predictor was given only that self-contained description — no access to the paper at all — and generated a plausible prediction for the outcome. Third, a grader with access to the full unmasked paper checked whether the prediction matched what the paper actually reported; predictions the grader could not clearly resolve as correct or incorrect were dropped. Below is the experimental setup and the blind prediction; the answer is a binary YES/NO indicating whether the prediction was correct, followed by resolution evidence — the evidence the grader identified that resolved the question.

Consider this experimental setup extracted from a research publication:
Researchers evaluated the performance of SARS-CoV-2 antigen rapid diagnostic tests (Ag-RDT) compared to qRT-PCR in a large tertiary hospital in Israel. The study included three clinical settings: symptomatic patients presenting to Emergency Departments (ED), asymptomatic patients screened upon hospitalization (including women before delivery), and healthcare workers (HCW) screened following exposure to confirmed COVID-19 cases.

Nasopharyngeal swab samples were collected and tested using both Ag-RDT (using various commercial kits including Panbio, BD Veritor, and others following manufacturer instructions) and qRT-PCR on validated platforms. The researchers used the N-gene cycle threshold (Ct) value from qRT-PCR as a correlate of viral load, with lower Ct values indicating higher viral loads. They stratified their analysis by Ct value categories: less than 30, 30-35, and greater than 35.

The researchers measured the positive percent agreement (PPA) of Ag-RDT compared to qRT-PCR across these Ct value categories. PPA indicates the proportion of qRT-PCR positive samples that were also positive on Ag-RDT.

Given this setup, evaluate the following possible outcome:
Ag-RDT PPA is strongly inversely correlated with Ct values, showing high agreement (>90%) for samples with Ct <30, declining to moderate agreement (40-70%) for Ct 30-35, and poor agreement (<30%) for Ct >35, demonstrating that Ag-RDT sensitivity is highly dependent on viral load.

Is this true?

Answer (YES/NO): NO